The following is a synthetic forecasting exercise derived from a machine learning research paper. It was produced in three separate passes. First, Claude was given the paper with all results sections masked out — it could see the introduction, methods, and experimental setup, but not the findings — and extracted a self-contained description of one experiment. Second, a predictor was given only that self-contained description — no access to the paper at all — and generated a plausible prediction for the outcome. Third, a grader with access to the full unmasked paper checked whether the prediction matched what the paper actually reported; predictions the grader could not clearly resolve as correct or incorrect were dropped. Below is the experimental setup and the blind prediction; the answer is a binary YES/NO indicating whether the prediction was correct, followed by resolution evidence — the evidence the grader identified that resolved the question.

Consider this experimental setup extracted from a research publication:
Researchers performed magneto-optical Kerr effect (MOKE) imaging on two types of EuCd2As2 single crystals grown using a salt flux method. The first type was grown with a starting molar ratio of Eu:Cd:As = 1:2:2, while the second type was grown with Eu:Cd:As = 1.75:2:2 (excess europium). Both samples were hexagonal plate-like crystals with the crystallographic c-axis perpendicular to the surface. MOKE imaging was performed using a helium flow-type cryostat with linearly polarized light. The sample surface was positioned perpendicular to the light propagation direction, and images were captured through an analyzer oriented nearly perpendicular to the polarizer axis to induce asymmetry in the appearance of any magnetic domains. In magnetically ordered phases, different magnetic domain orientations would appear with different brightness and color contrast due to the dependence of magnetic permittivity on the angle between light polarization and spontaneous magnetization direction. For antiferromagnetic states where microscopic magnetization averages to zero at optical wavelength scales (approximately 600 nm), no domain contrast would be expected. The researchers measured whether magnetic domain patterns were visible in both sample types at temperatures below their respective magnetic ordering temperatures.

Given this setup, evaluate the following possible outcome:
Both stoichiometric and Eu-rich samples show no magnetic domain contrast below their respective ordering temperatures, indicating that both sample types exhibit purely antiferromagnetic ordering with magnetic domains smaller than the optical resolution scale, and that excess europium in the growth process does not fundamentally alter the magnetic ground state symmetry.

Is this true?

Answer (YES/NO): NO